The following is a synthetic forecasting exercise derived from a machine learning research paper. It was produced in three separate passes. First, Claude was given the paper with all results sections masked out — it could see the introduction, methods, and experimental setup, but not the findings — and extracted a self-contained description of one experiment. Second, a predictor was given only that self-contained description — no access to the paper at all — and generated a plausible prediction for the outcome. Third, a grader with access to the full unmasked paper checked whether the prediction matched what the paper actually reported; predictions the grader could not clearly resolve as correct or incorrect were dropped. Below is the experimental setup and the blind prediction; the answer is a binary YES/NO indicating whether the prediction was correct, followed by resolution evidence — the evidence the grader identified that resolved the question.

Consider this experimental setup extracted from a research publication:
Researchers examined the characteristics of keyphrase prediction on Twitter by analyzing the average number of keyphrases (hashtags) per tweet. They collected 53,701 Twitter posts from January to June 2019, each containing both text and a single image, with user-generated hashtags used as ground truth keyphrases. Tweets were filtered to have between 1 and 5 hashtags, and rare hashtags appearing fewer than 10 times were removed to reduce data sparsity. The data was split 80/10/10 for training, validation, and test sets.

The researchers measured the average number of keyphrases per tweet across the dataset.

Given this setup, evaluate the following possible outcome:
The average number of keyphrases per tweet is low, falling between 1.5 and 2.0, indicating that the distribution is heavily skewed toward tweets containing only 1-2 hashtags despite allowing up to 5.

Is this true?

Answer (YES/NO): NO